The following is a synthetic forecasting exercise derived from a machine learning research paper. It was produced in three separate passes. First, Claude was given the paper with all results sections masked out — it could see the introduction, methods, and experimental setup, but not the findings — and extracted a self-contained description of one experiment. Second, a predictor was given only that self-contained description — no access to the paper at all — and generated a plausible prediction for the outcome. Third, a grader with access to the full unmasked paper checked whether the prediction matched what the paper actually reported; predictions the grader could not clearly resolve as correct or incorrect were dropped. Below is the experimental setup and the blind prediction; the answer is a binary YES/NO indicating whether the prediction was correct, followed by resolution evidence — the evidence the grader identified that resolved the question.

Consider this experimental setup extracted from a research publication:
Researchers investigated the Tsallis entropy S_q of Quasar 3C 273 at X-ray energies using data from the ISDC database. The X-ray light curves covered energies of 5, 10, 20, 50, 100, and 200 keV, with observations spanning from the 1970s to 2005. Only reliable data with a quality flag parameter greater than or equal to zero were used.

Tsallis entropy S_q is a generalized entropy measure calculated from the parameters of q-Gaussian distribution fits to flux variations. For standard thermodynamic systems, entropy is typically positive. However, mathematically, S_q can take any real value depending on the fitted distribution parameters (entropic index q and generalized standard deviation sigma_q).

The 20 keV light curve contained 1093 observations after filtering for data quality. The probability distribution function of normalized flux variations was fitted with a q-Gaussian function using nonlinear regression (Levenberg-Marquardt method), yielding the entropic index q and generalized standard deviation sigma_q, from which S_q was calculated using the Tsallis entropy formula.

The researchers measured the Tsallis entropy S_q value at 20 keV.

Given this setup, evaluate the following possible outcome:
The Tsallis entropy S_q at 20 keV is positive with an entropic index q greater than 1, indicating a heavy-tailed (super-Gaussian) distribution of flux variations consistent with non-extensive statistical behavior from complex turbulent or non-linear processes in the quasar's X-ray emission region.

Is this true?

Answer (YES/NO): NO